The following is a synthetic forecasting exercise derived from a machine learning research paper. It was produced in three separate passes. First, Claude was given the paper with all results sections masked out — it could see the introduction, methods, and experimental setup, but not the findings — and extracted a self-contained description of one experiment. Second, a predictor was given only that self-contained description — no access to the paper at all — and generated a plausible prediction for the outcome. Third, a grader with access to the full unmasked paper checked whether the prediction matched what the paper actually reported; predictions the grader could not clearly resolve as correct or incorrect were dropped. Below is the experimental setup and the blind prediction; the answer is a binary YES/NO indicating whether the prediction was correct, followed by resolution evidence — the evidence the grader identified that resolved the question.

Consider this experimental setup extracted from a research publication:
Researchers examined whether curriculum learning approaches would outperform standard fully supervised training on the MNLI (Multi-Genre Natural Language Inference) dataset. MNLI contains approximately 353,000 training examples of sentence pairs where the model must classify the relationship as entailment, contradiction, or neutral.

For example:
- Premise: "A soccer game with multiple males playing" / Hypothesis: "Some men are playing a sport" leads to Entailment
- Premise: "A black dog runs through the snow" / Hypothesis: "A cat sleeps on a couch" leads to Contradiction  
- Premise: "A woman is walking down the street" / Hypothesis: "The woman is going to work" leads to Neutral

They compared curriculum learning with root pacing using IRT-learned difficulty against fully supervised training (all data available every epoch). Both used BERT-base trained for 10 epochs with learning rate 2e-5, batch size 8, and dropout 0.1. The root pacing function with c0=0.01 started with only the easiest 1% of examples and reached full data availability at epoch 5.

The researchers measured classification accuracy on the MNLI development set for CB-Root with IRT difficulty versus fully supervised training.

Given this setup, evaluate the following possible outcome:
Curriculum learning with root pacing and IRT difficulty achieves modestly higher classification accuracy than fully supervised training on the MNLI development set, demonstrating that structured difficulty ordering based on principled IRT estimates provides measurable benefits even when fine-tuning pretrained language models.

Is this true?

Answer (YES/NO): NO